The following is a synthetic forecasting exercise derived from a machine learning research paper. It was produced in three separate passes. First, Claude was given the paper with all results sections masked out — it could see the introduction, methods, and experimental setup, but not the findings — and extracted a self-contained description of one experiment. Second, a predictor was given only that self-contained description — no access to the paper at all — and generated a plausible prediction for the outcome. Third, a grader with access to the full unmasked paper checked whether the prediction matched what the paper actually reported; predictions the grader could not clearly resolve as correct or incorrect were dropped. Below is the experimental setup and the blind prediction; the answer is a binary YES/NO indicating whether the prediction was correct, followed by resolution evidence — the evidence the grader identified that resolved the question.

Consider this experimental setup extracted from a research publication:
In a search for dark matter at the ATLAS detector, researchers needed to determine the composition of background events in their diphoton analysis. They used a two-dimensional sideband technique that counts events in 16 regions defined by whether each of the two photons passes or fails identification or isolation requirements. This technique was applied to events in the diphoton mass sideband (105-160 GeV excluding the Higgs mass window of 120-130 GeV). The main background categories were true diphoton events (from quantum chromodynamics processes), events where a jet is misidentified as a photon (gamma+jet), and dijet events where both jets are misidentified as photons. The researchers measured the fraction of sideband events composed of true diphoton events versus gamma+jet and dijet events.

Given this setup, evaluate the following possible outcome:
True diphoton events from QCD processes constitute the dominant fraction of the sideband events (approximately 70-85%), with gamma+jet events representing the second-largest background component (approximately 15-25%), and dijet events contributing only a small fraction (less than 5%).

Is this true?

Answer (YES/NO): YES